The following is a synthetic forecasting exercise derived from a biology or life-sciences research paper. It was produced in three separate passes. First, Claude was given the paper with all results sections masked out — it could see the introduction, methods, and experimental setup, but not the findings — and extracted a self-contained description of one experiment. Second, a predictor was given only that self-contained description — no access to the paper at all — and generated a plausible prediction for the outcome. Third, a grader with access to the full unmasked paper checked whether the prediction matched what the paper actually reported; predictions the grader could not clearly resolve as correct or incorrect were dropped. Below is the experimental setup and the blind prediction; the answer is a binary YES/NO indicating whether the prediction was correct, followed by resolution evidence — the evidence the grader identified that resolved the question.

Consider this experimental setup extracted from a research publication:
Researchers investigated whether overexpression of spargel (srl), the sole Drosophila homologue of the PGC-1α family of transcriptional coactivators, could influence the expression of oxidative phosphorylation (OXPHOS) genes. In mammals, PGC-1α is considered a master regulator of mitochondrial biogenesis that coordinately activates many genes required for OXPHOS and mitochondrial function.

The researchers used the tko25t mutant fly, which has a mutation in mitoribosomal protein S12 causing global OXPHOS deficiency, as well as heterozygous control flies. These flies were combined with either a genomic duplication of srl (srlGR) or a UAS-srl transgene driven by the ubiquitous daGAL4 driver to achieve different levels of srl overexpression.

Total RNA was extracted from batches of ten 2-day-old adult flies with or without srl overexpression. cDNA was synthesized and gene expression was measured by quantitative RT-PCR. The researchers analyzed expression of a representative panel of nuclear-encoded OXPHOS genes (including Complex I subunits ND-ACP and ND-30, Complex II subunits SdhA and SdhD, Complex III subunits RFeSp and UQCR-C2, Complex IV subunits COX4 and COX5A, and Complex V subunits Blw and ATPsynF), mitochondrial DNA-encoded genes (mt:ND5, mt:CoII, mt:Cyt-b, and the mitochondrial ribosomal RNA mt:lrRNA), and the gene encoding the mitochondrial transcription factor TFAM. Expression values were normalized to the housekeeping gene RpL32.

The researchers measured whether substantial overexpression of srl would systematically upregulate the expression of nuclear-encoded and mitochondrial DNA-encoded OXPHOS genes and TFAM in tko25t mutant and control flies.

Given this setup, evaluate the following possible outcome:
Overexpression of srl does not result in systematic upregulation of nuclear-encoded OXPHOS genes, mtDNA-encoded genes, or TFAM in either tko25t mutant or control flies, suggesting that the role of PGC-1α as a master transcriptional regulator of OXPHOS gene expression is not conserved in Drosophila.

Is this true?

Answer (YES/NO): YES